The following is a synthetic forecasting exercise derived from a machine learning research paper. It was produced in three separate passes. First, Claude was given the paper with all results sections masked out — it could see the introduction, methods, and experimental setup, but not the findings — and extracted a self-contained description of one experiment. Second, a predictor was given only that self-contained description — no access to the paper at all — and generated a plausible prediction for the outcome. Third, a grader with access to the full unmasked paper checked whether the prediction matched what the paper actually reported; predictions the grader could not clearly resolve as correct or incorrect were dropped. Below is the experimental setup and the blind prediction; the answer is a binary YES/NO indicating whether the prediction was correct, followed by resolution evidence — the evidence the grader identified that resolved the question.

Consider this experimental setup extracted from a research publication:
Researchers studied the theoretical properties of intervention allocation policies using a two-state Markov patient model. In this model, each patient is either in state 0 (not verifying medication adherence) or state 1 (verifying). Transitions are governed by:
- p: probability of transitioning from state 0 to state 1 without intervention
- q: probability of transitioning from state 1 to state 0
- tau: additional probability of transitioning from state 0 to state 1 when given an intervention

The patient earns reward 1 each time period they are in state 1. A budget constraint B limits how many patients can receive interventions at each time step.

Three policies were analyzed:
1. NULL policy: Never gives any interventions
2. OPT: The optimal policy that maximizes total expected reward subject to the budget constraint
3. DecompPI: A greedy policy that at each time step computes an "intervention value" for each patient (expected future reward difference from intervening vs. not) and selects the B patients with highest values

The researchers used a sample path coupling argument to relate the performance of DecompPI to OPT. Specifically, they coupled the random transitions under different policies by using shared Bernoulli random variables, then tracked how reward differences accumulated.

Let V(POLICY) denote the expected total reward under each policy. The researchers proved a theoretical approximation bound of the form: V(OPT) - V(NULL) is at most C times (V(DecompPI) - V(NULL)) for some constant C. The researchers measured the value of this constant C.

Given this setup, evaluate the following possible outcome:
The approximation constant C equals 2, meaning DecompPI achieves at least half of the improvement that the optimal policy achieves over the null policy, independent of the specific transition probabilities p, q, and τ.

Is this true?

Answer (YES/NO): YES